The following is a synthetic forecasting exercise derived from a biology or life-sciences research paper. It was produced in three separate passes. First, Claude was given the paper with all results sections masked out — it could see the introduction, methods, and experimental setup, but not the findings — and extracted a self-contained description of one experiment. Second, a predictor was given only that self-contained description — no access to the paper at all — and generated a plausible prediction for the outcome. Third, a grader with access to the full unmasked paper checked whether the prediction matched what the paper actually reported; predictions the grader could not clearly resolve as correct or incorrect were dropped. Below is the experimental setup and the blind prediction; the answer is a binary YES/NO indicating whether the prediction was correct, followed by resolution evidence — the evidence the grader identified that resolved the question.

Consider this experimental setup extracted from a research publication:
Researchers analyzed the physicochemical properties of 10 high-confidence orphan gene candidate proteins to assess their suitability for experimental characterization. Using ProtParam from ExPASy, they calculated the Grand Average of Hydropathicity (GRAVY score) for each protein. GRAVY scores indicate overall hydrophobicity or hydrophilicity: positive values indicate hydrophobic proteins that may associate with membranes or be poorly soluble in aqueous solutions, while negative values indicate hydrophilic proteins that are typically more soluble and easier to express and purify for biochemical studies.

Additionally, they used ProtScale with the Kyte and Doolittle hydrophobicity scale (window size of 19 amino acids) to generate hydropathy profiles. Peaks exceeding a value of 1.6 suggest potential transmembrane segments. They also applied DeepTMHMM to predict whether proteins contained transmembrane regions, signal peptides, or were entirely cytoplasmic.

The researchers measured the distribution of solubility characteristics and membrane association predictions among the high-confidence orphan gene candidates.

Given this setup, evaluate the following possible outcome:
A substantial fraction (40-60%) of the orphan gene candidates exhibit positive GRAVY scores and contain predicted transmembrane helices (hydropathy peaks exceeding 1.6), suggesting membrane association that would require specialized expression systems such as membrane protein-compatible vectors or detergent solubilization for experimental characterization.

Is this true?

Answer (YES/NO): NO